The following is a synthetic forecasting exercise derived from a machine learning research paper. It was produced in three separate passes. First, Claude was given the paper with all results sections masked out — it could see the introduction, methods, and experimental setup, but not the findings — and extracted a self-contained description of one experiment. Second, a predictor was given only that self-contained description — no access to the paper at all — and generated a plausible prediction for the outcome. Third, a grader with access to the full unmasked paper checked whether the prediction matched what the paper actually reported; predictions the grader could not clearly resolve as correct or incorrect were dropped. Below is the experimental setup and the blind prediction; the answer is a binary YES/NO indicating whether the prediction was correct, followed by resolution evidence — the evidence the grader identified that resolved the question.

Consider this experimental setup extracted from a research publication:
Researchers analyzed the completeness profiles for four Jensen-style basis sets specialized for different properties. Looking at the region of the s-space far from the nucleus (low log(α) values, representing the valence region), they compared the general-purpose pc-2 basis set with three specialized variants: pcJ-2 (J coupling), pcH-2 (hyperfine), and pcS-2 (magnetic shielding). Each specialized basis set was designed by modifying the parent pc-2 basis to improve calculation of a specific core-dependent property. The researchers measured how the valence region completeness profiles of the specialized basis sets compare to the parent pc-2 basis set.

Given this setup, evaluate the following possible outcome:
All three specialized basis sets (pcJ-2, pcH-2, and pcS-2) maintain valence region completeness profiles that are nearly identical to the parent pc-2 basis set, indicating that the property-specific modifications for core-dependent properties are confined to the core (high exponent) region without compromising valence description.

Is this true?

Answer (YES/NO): YES